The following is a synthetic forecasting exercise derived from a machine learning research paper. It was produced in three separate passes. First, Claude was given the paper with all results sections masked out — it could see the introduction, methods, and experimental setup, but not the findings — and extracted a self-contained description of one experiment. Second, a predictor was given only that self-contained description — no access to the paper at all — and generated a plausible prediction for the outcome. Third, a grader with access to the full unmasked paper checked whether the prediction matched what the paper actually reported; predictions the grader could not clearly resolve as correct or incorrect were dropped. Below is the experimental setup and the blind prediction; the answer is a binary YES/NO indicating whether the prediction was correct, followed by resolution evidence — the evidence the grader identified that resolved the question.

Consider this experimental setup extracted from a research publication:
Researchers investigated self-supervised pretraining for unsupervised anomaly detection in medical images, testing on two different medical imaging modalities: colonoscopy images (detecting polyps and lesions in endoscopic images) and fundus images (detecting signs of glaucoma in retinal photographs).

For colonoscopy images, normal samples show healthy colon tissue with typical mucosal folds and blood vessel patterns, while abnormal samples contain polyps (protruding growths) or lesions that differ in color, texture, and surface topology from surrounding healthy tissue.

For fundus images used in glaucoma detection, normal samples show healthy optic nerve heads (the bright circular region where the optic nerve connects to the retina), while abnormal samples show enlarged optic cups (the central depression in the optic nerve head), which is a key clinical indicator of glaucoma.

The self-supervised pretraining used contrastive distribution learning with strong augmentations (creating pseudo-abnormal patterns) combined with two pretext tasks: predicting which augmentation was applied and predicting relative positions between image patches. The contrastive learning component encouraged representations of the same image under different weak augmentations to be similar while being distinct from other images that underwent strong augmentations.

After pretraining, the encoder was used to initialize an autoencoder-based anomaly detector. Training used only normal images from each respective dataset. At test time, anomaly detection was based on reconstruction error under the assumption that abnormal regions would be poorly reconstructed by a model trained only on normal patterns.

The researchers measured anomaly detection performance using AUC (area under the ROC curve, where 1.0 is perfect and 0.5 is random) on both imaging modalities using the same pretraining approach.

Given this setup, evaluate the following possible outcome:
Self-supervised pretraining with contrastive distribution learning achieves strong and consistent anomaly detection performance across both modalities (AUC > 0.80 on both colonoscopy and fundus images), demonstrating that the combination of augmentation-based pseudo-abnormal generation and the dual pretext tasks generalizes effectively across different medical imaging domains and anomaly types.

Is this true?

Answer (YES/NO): YES